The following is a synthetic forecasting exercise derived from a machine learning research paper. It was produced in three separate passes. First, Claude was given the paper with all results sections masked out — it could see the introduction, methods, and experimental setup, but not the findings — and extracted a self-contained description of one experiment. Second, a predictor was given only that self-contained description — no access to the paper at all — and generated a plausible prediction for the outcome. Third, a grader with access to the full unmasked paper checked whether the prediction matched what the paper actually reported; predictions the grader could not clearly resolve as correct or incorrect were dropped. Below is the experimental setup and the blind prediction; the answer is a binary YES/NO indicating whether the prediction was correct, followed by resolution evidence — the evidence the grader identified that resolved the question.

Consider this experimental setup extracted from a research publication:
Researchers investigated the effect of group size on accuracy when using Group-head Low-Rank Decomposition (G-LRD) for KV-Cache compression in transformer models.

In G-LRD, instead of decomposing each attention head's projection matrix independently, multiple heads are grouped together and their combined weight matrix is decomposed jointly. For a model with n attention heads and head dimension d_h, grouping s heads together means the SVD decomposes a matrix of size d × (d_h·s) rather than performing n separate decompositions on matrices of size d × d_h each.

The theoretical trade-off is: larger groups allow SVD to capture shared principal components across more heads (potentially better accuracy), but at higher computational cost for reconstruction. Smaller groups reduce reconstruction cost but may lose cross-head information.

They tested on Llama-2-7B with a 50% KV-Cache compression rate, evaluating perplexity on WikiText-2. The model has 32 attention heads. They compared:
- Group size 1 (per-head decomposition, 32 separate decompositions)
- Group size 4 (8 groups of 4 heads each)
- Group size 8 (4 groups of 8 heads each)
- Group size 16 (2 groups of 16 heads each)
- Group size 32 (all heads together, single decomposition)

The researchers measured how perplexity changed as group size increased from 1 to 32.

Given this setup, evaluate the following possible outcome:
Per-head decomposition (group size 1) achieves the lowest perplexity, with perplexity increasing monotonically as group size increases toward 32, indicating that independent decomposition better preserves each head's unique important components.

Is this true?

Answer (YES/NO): NO